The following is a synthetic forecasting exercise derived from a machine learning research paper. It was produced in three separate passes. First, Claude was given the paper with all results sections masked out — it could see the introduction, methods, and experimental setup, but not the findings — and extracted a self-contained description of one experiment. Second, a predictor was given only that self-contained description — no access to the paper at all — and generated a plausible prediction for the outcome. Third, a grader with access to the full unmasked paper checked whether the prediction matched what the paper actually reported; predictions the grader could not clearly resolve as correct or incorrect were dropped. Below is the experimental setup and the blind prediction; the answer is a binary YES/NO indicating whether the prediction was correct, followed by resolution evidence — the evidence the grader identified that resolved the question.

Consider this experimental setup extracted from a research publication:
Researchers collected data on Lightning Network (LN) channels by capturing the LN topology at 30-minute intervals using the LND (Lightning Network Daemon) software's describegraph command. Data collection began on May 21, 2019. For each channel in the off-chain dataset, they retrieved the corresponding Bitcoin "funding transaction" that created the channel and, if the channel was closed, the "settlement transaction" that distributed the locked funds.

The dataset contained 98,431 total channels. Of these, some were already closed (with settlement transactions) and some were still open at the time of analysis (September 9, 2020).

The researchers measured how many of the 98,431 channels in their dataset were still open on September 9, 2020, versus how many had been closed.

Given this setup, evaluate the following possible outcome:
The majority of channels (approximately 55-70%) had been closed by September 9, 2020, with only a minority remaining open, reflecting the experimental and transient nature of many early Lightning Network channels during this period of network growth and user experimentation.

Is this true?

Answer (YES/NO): YES